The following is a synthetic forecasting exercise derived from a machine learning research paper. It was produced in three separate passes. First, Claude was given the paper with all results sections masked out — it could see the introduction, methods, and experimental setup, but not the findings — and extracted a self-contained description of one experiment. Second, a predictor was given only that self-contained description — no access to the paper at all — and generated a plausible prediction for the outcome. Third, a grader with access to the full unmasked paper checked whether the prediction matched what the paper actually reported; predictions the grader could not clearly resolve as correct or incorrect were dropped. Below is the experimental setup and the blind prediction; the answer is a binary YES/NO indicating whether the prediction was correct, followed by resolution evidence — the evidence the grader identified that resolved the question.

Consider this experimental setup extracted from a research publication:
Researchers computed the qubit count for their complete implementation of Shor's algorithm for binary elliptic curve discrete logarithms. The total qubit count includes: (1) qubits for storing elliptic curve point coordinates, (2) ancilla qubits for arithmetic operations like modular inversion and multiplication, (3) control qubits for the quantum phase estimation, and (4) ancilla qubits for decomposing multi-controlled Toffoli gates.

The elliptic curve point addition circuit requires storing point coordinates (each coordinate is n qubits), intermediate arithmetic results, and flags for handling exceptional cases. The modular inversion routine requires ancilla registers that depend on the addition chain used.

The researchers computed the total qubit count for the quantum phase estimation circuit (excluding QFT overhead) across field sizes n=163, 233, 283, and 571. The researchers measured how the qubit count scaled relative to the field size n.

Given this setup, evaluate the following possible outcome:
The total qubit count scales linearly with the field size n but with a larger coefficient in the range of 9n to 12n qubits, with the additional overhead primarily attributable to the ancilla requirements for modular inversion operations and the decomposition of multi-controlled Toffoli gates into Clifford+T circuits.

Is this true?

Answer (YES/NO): NO